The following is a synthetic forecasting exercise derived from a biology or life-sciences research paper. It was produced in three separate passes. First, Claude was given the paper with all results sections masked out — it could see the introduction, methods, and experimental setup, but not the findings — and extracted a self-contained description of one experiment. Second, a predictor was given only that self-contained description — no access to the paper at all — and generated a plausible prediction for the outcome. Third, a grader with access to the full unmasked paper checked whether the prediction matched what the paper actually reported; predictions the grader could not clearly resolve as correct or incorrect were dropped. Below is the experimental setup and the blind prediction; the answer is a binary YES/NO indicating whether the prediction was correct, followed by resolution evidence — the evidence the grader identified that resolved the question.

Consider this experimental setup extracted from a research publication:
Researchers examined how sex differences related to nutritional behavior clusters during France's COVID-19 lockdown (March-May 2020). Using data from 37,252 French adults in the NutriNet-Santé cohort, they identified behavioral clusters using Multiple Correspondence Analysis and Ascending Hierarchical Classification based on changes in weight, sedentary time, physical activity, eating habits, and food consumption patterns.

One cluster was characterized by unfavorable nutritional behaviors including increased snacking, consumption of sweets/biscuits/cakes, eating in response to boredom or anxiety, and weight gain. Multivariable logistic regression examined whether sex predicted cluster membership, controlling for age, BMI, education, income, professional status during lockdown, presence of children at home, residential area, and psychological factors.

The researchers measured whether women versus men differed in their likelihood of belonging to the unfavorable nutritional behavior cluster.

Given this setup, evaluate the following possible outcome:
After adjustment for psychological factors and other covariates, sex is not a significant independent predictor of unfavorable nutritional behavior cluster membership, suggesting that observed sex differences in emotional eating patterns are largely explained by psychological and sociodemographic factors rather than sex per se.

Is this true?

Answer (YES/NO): NO